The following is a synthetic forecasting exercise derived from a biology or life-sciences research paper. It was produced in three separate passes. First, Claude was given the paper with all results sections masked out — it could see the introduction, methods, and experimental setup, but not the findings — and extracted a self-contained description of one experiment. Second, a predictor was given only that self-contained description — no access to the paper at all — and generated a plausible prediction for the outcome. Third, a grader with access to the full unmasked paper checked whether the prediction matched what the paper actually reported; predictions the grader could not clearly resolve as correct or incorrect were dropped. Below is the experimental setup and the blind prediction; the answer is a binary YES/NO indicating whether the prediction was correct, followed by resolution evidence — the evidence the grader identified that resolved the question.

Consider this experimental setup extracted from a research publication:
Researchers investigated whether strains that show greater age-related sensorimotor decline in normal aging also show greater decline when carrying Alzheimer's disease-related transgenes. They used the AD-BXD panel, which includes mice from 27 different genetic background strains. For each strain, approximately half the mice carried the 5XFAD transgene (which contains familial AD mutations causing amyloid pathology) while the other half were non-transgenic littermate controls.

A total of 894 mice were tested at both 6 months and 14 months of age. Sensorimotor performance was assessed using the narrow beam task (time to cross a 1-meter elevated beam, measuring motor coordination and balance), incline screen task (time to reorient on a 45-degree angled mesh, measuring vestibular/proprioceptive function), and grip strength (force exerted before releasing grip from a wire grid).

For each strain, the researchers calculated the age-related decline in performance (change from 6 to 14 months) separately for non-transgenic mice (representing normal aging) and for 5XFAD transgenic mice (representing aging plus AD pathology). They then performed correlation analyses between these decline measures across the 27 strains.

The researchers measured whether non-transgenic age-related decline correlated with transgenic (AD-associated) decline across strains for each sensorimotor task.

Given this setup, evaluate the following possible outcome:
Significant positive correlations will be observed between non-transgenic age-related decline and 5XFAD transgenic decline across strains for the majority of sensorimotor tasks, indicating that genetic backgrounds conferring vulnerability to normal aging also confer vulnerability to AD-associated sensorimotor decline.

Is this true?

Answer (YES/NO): NO